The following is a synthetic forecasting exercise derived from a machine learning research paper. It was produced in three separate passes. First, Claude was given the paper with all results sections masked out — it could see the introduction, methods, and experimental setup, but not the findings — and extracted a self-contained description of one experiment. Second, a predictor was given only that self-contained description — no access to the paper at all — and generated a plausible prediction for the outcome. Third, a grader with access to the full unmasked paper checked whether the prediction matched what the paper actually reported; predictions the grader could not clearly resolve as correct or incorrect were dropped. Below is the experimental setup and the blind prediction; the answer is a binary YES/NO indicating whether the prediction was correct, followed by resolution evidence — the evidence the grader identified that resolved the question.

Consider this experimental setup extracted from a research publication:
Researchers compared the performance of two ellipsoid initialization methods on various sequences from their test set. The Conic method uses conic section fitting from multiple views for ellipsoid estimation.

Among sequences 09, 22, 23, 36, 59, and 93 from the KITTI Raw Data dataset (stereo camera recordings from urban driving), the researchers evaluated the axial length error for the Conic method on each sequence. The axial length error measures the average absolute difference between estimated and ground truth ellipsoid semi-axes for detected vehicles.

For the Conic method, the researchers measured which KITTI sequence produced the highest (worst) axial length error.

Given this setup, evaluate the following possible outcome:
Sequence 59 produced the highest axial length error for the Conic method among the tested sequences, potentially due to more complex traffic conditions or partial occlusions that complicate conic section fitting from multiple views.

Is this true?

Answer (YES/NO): YES